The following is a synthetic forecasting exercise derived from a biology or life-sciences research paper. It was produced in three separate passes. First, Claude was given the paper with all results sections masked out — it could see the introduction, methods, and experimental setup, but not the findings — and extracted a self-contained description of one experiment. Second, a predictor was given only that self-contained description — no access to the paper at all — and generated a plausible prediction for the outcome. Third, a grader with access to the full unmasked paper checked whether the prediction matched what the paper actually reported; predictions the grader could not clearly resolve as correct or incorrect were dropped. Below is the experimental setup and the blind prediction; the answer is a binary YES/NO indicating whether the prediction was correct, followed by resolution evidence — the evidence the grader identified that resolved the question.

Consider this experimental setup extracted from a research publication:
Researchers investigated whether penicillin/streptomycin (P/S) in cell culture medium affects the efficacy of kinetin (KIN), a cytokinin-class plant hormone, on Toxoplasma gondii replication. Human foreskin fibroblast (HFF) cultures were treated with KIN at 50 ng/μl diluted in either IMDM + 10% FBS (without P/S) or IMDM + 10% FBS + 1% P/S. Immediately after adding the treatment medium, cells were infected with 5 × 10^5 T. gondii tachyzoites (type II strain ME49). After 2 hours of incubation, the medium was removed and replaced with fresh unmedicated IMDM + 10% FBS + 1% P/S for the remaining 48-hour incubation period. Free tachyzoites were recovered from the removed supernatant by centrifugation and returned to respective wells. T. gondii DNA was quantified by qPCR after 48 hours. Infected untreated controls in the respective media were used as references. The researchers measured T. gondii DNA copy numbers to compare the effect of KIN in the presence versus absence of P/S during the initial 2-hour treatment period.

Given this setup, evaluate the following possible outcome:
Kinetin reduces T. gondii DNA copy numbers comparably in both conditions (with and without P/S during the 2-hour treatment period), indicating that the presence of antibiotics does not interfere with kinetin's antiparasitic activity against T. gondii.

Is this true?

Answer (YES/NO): NO